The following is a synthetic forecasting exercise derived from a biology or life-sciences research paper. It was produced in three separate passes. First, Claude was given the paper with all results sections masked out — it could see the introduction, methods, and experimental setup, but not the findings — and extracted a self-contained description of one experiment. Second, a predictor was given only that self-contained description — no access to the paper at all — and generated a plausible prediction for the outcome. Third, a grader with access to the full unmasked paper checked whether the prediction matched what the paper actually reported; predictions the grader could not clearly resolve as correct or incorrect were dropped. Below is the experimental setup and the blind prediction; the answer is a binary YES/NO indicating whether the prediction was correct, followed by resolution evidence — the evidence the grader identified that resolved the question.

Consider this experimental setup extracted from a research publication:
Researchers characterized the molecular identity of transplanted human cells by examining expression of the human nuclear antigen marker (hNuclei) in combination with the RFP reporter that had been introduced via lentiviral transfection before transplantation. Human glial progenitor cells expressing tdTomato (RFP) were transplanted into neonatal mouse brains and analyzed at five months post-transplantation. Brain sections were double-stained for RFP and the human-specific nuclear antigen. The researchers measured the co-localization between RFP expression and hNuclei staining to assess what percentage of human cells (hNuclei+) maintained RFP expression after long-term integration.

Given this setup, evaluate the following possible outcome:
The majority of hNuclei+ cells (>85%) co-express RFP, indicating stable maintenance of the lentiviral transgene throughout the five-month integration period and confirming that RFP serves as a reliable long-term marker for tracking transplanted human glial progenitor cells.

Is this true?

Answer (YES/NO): YES